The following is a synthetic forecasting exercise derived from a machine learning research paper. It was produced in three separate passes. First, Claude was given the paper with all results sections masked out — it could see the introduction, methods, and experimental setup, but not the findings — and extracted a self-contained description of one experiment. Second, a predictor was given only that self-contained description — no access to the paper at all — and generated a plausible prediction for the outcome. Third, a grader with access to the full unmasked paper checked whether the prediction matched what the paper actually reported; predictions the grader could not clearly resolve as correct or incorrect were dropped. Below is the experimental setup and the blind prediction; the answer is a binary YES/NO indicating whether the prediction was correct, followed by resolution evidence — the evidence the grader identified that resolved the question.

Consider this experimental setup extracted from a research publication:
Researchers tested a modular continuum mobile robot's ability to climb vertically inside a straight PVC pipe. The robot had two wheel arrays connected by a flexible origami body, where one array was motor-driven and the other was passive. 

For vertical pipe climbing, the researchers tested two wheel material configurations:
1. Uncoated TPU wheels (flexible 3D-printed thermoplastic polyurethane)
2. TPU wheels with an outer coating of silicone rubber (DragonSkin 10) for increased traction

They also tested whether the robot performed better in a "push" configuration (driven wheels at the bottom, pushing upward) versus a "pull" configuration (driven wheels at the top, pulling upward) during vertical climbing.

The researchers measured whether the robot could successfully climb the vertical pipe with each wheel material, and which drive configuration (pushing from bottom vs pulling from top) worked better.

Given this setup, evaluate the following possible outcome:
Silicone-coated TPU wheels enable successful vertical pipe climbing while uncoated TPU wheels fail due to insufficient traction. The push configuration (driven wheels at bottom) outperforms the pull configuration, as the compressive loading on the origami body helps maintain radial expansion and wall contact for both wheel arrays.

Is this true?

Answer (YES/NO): YES